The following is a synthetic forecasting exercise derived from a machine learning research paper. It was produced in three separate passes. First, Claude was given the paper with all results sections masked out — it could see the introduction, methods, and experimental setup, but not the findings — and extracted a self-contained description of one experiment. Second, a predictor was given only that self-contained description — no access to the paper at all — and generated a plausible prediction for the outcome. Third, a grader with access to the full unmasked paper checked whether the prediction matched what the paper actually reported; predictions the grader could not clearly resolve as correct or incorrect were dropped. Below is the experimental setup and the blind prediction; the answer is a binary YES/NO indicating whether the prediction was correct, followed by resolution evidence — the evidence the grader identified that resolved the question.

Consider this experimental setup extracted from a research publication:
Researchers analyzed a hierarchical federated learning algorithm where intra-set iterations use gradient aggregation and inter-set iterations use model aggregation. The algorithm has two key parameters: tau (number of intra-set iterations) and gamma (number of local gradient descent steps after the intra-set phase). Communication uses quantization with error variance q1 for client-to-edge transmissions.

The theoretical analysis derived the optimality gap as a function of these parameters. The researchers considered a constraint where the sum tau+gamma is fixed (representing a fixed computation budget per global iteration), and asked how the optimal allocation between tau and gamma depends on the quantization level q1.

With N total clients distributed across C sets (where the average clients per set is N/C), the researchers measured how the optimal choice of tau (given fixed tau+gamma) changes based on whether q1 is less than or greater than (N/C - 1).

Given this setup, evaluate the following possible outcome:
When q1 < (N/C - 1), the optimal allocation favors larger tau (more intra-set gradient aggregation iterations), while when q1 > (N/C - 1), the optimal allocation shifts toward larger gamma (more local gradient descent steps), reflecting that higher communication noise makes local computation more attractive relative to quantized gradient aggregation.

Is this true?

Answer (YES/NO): YES